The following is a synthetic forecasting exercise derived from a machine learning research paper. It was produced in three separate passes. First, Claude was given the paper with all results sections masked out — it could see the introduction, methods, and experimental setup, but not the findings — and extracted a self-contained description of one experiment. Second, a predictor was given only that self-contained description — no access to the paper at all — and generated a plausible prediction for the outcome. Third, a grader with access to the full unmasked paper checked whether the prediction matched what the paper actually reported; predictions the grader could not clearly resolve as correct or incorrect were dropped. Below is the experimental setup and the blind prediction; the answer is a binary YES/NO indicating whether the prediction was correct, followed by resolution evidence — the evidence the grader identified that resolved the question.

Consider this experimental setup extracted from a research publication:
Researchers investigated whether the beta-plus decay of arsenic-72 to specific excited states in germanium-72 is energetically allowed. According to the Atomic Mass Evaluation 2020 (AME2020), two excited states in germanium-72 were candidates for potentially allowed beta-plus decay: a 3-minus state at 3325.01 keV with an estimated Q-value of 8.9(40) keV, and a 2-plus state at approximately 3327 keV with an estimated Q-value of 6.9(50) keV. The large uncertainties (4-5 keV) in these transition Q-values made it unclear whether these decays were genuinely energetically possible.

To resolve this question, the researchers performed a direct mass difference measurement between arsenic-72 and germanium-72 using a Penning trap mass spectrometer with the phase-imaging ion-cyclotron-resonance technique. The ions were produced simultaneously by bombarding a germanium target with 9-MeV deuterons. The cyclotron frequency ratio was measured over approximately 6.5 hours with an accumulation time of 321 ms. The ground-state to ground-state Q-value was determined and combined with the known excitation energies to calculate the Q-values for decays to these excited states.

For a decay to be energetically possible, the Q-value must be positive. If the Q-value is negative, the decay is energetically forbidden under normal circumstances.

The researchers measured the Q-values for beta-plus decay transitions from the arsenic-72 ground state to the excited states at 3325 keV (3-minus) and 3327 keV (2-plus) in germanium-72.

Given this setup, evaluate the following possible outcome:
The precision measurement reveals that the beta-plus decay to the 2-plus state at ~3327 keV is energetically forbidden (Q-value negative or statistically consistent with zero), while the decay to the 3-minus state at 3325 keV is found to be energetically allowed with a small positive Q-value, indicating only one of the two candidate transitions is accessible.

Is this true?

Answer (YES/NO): NO